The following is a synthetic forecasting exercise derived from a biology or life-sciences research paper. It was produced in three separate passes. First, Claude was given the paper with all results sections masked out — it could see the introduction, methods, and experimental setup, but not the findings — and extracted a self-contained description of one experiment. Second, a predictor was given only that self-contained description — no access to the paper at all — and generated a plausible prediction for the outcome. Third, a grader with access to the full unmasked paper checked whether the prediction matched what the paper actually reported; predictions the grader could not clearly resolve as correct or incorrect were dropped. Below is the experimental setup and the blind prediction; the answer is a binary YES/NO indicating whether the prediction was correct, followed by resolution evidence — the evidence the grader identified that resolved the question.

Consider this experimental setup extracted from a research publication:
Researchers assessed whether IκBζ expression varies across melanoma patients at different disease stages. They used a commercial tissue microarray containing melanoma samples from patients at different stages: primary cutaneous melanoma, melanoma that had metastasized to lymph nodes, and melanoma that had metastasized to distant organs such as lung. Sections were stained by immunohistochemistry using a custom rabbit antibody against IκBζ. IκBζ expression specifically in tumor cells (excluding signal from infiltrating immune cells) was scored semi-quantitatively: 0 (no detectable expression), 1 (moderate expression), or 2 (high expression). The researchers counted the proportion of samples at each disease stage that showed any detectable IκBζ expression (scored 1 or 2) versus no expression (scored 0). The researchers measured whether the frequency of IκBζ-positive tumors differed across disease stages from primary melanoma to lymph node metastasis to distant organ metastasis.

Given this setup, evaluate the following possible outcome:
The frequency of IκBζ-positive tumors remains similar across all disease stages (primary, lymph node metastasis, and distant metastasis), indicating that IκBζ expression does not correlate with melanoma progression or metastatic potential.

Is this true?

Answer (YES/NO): YES